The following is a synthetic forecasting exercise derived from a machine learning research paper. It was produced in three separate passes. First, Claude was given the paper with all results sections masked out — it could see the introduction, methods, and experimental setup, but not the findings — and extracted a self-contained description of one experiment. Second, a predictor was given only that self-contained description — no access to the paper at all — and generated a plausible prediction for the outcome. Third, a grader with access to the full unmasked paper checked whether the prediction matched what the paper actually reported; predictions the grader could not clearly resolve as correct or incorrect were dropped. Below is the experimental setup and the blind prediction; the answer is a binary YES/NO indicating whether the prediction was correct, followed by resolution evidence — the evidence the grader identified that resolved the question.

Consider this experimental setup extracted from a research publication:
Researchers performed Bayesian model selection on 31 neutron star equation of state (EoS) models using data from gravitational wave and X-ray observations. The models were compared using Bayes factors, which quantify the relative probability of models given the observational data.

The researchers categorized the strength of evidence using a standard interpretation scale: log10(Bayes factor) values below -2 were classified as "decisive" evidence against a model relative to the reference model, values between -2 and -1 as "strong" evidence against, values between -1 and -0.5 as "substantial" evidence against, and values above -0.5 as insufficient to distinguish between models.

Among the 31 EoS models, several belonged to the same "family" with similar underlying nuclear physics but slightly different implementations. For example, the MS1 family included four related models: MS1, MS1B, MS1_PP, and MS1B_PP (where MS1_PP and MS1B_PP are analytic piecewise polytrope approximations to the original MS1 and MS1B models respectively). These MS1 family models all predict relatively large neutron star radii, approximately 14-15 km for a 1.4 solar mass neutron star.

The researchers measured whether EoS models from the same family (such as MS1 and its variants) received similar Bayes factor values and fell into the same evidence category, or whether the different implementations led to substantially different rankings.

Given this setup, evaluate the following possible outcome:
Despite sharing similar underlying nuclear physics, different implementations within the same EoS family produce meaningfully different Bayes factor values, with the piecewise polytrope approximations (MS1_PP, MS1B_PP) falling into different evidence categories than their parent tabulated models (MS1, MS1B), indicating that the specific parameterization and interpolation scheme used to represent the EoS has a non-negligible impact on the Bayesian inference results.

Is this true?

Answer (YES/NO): NO